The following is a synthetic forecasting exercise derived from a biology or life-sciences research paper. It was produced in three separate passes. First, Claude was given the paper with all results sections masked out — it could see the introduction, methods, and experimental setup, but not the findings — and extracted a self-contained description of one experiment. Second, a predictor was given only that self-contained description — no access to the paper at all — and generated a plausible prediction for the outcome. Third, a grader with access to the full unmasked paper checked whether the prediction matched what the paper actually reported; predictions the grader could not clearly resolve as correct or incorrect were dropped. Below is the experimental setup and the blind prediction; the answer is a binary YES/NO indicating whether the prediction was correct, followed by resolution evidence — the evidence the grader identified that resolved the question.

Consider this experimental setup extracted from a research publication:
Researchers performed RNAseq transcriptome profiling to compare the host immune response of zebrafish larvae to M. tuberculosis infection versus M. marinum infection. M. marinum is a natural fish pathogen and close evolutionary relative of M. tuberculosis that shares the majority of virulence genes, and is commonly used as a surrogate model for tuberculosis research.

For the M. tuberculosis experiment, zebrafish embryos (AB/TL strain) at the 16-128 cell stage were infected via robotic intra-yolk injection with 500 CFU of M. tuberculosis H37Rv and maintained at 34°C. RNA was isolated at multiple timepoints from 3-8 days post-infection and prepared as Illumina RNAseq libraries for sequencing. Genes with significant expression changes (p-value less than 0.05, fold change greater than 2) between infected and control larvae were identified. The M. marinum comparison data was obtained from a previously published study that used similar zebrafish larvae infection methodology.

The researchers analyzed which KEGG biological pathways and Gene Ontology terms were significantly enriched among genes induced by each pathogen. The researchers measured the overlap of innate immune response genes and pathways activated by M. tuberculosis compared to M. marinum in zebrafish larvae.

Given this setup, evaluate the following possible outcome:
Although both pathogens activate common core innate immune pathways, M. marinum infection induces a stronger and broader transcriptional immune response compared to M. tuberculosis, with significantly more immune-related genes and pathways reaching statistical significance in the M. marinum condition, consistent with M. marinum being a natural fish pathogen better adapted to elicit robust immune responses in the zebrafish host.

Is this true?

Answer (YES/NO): NO